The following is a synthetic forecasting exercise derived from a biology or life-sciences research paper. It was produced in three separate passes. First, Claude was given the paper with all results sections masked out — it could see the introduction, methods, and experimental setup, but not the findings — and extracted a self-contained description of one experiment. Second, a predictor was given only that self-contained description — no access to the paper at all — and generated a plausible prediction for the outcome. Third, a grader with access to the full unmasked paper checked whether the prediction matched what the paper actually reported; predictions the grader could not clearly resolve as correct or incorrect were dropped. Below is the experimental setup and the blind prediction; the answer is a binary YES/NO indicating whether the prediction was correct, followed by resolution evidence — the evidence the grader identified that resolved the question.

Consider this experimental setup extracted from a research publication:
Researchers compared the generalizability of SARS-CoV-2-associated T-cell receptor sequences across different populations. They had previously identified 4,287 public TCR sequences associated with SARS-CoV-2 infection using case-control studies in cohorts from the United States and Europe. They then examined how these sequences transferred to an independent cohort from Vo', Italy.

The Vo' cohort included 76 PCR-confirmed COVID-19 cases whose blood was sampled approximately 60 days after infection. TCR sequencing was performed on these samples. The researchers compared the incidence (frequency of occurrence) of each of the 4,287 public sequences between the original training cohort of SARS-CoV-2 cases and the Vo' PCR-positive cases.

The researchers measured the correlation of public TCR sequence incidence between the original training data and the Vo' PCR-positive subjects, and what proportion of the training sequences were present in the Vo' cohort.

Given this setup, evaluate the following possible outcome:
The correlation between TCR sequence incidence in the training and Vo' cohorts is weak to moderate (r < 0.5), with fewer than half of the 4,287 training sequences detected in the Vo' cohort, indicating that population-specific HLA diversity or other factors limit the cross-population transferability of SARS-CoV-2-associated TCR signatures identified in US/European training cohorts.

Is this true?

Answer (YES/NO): NO